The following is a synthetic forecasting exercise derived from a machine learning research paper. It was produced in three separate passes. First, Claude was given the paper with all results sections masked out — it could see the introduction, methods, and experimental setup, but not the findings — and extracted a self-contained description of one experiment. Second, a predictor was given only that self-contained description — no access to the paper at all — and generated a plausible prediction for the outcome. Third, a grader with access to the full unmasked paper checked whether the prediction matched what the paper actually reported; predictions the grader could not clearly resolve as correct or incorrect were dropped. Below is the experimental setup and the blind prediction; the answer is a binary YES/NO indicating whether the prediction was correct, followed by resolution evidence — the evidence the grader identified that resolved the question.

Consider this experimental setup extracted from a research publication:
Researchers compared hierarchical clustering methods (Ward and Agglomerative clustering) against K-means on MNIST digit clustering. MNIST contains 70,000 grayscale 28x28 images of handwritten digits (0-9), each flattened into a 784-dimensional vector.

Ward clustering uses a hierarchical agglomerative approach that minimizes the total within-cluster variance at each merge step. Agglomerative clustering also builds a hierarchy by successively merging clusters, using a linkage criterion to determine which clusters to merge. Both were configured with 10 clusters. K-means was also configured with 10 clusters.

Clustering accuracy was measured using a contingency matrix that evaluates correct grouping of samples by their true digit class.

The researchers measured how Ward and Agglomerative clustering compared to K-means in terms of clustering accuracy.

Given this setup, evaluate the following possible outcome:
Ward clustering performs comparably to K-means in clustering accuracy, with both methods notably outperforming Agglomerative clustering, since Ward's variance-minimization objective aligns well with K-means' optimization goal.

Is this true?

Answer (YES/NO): NO